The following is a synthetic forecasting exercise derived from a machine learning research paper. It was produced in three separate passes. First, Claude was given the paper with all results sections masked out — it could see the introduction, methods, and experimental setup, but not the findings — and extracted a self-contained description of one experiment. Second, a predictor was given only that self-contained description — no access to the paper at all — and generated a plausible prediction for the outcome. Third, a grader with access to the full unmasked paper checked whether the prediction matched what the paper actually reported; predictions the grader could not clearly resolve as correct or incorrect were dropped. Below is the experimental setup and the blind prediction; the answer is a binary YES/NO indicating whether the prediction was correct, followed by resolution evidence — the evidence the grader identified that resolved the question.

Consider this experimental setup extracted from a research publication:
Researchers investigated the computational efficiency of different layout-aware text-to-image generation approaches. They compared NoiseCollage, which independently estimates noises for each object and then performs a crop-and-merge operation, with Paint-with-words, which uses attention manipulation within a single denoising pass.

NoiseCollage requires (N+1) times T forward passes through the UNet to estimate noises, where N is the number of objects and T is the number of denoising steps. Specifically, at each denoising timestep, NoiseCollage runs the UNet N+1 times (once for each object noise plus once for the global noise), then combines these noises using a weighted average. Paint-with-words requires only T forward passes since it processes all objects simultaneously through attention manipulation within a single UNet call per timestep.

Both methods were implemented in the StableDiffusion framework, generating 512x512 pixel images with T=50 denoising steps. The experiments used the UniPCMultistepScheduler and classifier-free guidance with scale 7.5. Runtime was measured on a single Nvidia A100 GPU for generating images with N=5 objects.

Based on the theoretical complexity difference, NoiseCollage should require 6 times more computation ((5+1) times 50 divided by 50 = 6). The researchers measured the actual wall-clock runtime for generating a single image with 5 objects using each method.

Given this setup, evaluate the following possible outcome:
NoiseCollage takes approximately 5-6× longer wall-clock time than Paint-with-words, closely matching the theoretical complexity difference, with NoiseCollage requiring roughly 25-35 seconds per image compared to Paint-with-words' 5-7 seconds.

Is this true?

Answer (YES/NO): NO